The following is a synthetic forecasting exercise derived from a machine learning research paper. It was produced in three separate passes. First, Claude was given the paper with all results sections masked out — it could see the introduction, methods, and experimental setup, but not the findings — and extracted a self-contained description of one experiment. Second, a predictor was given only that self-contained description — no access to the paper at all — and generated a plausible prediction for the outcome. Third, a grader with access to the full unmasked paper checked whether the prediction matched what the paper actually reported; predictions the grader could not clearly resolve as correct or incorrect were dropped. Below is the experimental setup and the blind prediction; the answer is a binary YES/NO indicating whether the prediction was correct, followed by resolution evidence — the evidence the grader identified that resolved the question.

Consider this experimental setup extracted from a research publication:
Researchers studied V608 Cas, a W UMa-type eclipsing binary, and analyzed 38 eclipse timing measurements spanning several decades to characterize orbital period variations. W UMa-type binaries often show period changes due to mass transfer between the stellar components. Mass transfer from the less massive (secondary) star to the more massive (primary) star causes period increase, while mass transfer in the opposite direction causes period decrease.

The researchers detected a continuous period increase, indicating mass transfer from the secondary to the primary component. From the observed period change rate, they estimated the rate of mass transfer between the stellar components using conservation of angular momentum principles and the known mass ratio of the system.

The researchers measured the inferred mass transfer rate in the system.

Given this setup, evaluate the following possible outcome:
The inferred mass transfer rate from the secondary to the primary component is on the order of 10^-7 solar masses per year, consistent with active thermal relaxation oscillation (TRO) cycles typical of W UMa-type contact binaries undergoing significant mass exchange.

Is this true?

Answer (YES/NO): YES